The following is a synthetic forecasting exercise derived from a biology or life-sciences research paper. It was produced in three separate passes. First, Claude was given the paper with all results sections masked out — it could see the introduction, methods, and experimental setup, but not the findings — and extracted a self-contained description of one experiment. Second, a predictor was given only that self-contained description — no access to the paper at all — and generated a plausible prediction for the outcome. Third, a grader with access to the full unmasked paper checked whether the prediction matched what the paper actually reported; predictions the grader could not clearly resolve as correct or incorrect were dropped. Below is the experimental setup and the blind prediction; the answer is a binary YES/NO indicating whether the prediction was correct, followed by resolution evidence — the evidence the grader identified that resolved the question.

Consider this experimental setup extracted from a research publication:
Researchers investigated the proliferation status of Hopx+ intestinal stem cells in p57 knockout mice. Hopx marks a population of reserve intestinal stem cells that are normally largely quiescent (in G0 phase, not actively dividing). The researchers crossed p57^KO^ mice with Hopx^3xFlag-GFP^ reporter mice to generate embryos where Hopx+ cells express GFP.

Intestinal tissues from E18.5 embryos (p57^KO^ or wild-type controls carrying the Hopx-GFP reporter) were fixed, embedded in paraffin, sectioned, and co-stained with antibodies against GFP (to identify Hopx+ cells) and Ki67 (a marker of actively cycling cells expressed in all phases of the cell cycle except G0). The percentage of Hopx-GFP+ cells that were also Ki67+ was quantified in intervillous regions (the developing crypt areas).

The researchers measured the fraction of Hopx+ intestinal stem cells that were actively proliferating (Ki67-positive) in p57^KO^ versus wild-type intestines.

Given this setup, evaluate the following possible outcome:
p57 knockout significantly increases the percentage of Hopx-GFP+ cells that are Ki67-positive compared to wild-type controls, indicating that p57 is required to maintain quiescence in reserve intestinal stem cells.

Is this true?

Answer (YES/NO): YES